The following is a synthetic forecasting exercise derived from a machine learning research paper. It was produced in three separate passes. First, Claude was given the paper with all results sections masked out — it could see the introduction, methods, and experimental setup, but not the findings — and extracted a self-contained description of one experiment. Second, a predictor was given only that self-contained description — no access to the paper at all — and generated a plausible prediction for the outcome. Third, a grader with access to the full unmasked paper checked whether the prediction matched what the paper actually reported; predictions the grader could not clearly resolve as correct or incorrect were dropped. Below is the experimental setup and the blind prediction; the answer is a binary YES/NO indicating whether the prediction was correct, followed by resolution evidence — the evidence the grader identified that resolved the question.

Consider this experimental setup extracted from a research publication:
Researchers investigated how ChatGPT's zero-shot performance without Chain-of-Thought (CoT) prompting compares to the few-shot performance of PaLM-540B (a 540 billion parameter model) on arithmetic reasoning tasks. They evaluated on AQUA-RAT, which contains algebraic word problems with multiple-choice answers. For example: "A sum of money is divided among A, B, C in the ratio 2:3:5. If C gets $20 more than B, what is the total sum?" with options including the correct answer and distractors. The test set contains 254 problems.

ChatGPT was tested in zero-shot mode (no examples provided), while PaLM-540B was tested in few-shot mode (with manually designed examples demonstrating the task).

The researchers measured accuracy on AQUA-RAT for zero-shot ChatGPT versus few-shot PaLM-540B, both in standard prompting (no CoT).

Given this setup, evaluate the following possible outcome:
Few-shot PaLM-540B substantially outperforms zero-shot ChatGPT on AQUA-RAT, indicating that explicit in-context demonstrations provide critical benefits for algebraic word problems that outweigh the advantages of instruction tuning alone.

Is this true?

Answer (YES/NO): NO